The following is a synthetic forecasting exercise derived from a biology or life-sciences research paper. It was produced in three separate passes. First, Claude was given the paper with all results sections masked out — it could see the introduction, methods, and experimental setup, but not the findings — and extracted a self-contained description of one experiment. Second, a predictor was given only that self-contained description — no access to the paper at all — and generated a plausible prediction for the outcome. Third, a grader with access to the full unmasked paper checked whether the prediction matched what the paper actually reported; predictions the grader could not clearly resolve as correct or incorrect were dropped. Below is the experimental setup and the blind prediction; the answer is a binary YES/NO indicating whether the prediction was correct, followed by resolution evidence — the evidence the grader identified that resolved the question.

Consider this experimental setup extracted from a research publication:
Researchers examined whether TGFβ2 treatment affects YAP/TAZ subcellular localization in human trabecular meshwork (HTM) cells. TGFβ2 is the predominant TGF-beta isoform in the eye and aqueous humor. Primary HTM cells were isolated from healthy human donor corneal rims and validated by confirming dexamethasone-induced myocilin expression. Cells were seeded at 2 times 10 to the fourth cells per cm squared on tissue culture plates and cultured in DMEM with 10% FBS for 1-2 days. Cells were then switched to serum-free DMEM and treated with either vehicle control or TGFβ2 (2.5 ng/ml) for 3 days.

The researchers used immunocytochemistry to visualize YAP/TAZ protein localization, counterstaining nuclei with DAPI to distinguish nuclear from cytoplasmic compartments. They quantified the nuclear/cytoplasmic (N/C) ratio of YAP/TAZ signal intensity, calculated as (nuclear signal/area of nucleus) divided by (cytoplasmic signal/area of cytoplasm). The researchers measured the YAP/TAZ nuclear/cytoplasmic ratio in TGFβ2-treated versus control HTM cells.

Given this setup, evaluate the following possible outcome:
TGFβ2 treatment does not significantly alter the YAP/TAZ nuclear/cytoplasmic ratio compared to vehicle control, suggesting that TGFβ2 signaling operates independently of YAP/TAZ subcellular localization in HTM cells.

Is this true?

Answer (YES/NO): NO